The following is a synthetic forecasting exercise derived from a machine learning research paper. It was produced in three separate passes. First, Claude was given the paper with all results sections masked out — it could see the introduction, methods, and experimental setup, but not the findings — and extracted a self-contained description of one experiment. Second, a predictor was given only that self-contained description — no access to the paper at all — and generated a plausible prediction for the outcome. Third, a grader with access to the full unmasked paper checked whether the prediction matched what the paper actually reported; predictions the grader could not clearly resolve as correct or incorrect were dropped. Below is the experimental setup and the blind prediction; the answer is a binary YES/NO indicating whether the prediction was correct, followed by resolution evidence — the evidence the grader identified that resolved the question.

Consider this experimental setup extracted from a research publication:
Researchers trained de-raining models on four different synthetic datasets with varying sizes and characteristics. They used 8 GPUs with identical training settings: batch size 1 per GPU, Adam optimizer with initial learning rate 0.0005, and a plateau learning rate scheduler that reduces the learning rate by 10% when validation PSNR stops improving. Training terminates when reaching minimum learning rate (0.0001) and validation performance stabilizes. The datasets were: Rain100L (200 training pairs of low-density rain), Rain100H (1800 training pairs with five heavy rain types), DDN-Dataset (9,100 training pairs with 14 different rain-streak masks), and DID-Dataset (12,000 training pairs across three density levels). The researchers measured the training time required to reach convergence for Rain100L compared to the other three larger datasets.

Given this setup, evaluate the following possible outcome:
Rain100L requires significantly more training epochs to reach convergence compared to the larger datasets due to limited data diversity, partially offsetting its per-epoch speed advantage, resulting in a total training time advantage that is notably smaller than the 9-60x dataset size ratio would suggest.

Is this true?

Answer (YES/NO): NO